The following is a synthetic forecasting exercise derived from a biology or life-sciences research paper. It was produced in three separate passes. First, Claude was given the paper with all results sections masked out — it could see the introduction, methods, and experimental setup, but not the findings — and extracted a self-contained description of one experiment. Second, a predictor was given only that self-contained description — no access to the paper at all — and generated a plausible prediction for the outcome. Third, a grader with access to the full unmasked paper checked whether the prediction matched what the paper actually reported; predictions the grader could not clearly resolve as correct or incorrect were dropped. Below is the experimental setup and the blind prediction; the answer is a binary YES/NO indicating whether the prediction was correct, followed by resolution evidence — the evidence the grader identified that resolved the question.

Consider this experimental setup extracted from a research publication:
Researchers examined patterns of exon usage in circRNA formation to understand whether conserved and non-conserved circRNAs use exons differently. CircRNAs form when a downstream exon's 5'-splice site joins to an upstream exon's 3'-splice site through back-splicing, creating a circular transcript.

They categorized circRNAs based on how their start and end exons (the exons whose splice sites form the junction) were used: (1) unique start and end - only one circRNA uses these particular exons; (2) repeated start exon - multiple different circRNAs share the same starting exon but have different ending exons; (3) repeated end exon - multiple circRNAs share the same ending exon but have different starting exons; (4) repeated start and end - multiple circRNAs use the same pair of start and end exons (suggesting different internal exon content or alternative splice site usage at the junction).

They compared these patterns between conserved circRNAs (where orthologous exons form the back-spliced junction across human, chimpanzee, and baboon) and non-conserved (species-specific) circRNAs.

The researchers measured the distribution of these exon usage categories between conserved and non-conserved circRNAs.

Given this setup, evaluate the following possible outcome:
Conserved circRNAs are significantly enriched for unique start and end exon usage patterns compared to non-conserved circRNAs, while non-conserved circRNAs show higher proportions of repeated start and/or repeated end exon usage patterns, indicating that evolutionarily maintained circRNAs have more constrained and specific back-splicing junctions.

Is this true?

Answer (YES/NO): YES